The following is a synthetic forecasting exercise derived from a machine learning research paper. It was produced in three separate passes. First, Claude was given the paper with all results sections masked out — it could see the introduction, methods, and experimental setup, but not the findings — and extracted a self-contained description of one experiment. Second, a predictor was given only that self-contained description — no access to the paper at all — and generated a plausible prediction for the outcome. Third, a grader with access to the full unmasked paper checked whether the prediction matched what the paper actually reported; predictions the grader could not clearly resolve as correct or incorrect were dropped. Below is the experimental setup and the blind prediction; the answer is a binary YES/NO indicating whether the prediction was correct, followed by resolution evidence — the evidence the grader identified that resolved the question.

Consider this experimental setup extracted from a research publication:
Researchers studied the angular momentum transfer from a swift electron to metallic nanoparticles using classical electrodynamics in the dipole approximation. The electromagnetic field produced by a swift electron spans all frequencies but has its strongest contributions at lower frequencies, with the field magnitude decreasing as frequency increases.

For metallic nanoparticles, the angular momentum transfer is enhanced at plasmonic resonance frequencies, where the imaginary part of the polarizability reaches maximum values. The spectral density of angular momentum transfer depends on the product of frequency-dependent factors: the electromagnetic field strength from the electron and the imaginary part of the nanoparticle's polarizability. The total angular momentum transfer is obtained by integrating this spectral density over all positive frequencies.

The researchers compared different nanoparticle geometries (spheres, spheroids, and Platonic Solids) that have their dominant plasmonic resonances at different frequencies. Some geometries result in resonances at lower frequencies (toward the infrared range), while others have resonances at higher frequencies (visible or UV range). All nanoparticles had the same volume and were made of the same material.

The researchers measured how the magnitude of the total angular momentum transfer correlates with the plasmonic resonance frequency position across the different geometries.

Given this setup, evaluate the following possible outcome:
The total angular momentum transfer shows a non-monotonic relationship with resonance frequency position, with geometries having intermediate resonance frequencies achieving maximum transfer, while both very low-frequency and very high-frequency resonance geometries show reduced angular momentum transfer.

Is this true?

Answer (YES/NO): NO